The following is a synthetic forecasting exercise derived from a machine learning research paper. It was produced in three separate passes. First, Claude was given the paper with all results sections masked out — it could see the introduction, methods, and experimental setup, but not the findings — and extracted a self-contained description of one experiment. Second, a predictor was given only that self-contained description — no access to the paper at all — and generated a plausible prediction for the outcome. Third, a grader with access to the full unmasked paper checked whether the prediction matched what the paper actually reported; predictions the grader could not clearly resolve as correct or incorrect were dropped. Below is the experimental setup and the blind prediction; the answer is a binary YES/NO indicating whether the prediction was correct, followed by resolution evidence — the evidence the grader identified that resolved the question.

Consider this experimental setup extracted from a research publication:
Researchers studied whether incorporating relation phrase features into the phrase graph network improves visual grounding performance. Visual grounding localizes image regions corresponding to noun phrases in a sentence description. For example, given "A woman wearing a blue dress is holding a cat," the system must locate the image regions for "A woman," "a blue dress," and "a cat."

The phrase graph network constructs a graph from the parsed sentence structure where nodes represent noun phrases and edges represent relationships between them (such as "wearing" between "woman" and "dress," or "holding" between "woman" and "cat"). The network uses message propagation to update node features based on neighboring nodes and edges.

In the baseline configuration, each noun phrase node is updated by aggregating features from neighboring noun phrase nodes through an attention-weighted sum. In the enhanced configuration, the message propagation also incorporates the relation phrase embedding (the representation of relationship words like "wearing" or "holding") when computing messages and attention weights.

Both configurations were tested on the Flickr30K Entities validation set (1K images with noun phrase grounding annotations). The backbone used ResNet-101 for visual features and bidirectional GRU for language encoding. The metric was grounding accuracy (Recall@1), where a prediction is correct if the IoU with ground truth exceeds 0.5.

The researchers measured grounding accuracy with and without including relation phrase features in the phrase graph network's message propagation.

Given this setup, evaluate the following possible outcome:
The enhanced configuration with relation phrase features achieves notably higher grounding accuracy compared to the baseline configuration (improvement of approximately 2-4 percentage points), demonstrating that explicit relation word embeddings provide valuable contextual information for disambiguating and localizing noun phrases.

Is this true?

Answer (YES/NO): NO